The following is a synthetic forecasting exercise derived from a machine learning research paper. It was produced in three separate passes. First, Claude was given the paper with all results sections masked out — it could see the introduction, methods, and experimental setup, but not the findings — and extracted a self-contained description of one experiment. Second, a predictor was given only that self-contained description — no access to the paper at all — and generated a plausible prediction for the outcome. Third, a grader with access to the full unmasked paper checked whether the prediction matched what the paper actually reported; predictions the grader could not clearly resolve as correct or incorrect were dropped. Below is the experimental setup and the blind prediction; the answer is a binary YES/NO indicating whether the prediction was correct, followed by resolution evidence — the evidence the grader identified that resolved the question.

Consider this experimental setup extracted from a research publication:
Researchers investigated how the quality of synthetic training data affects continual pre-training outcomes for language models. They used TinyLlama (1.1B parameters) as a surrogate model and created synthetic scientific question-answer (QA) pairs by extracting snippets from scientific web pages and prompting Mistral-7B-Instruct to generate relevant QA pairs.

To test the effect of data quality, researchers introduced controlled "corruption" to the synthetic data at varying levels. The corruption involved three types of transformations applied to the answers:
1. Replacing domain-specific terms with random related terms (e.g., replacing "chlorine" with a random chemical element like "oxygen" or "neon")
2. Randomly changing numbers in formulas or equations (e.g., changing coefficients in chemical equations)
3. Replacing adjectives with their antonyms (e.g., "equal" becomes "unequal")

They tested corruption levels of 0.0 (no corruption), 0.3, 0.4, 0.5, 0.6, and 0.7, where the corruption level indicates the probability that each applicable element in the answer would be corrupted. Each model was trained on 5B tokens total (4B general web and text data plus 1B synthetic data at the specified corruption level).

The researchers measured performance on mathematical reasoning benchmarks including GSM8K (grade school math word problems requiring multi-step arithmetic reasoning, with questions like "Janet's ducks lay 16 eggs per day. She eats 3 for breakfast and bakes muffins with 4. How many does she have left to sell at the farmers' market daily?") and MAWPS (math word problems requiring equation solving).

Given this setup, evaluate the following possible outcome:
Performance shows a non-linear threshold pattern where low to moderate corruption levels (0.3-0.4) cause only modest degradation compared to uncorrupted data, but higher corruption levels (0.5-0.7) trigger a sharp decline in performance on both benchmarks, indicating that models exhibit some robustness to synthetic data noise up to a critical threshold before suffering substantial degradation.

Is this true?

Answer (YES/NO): NO